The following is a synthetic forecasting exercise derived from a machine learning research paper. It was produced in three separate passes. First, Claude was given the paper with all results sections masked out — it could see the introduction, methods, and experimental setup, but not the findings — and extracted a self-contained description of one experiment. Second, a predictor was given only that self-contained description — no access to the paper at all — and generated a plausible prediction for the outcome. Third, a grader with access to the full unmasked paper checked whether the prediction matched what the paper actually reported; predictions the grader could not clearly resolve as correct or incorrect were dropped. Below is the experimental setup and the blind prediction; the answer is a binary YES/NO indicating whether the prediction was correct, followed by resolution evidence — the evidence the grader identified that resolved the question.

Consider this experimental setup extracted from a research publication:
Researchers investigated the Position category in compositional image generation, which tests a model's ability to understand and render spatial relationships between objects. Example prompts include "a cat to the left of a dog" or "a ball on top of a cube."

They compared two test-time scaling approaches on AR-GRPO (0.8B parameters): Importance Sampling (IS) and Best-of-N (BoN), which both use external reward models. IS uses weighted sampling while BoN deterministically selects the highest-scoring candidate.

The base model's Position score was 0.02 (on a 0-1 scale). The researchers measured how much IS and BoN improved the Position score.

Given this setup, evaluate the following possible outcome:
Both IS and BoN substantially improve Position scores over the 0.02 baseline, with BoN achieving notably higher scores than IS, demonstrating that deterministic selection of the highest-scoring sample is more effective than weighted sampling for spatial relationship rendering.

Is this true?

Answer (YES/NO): NO